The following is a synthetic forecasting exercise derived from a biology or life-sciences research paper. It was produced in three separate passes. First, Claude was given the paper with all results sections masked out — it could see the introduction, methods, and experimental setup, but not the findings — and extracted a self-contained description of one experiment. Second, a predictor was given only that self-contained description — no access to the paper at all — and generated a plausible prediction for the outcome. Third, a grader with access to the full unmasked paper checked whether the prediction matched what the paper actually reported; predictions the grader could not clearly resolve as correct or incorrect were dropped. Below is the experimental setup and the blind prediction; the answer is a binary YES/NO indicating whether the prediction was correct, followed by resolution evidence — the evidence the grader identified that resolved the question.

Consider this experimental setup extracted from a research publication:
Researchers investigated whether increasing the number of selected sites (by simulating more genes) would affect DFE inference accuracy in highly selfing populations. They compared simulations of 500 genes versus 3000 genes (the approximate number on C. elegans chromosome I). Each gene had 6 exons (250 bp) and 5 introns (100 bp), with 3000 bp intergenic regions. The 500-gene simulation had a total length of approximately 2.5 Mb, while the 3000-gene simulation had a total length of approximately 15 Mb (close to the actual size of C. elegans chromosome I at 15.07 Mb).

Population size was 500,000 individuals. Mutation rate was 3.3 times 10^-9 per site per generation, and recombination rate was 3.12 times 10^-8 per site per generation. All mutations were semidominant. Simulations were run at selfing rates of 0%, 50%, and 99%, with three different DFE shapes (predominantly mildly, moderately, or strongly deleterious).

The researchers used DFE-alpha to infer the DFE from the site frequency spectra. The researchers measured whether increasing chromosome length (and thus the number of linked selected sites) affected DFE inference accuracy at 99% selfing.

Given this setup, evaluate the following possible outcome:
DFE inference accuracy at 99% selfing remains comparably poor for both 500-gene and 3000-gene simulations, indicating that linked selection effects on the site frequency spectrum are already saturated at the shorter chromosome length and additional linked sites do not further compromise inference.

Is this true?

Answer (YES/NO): NO